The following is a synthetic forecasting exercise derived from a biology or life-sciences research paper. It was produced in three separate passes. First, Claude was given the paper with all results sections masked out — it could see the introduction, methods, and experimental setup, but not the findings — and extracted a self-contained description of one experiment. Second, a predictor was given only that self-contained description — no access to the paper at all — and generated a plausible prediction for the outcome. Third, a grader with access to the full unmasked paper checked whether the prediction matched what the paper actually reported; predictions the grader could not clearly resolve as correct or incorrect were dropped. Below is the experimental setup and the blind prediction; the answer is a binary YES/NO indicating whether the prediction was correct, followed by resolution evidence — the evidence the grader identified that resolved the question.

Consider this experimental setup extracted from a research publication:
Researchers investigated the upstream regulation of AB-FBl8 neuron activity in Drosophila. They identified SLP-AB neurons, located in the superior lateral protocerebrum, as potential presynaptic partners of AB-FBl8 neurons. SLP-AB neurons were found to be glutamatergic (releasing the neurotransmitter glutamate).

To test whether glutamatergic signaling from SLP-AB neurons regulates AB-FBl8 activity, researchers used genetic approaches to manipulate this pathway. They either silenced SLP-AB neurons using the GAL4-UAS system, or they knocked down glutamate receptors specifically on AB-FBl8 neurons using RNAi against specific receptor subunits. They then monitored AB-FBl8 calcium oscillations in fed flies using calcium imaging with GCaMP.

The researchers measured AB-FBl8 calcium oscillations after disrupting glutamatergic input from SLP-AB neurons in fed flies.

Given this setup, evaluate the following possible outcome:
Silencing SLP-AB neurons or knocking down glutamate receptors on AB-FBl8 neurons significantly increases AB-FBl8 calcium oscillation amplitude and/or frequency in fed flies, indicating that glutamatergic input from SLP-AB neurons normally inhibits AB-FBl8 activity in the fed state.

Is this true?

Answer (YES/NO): NO